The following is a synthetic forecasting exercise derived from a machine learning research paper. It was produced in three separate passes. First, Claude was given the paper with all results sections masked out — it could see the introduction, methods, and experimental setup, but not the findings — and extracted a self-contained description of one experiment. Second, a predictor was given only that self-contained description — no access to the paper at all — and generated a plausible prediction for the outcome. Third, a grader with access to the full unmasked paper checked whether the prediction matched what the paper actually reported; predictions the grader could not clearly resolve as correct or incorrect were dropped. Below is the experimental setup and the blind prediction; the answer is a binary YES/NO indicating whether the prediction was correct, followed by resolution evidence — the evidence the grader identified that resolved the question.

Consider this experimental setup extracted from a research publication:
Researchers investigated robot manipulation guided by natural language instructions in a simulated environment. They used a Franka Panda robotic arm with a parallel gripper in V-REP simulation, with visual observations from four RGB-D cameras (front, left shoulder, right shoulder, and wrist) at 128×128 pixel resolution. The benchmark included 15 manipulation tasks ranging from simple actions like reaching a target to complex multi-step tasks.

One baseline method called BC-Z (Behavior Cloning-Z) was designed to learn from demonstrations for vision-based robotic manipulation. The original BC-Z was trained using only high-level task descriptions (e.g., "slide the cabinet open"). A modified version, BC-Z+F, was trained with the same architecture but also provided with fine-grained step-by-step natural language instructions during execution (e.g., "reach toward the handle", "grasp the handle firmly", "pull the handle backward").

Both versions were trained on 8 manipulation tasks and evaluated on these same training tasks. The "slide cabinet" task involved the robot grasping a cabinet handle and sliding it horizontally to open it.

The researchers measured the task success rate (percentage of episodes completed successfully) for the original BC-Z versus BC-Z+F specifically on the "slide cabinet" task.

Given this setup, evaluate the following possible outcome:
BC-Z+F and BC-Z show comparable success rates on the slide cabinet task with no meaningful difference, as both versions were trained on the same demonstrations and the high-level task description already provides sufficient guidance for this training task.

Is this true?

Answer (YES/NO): NO